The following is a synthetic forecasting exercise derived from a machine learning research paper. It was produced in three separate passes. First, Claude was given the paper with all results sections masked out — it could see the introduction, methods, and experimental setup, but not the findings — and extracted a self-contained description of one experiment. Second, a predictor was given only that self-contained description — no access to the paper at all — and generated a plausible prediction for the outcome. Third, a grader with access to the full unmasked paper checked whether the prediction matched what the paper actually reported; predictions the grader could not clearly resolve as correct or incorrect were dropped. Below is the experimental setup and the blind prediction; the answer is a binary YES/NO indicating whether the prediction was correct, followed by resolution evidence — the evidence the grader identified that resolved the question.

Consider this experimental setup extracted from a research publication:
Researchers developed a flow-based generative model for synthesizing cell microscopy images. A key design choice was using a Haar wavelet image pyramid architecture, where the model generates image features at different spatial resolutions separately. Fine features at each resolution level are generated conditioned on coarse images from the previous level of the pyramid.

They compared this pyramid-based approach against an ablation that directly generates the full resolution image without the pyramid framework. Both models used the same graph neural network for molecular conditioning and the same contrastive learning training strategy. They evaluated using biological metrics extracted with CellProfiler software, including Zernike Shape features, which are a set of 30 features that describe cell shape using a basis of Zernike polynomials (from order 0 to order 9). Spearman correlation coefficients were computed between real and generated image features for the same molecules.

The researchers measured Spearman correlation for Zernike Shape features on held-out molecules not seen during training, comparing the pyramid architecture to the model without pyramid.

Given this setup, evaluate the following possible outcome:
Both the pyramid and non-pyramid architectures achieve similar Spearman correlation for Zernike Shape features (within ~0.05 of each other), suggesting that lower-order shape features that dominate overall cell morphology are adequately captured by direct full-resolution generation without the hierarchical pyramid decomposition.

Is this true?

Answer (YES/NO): YES